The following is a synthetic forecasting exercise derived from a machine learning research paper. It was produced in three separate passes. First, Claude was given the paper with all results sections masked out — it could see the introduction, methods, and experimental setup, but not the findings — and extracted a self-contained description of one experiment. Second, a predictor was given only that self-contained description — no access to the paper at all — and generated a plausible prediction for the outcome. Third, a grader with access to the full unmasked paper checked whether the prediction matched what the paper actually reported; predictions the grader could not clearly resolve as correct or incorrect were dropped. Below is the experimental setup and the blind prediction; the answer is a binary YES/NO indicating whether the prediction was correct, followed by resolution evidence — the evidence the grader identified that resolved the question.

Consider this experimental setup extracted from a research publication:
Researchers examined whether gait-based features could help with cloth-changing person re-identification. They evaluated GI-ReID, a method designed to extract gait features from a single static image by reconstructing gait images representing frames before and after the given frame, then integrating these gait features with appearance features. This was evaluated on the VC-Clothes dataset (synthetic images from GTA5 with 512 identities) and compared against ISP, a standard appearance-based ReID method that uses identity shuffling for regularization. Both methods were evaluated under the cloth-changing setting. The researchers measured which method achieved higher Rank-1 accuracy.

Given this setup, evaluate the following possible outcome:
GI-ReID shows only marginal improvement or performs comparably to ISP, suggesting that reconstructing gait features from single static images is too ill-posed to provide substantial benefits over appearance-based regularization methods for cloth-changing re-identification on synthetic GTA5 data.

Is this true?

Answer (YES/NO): NO